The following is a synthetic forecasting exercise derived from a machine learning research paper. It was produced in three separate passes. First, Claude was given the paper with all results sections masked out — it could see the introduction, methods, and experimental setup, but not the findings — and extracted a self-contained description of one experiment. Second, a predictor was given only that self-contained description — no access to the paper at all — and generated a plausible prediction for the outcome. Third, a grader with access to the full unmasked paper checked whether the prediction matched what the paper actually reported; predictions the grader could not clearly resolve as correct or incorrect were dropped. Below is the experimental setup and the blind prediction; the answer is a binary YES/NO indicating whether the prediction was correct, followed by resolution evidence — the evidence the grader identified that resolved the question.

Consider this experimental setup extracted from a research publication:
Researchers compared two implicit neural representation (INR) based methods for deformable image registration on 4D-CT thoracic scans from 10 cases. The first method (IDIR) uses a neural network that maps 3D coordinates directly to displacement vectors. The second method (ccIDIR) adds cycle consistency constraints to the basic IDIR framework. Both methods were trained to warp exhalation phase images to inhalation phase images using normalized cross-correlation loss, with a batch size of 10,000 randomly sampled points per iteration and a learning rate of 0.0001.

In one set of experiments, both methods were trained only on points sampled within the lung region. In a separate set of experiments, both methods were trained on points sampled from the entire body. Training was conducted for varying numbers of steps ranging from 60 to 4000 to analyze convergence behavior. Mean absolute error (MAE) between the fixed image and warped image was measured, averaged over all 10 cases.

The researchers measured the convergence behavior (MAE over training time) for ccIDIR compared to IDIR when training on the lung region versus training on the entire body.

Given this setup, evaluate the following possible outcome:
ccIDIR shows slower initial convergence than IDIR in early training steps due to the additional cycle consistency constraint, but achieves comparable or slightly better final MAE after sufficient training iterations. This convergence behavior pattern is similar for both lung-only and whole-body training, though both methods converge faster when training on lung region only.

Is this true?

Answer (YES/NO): NO